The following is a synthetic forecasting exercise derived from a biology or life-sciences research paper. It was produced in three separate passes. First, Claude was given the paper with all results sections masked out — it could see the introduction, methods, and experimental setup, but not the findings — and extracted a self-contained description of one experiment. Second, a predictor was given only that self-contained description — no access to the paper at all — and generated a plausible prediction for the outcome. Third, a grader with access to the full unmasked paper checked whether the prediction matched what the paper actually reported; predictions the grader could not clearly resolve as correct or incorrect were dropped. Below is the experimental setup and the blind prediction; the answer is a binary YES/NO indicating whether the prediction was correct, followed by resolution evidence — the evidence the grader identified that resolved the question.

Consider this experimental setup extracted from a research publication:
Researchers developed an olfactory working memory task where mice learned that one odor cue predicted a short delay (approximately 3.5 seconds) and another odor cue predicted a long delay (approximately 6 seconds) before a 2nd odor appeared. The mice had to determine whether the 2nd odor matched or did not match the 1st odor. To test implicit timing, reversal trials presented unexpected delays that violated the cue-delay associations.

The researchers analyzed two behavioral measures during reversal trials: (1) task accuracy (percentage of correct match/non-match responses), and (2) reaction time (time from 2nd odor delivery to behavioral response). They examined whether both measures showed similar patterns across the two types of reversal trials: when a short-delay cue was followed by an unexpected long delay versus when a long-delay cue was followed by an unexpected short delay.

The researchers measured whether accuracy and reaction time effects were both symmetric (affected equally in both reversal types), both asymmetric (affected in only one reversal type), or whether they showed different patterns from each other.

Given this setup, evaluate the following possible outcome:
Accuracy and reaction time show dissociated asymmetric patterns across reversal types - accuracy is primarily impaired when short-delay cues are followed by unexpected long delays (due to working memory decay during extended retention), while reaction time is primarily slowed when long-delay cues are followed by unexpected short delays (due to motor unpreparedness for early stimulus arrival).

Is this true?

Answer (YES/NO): NO